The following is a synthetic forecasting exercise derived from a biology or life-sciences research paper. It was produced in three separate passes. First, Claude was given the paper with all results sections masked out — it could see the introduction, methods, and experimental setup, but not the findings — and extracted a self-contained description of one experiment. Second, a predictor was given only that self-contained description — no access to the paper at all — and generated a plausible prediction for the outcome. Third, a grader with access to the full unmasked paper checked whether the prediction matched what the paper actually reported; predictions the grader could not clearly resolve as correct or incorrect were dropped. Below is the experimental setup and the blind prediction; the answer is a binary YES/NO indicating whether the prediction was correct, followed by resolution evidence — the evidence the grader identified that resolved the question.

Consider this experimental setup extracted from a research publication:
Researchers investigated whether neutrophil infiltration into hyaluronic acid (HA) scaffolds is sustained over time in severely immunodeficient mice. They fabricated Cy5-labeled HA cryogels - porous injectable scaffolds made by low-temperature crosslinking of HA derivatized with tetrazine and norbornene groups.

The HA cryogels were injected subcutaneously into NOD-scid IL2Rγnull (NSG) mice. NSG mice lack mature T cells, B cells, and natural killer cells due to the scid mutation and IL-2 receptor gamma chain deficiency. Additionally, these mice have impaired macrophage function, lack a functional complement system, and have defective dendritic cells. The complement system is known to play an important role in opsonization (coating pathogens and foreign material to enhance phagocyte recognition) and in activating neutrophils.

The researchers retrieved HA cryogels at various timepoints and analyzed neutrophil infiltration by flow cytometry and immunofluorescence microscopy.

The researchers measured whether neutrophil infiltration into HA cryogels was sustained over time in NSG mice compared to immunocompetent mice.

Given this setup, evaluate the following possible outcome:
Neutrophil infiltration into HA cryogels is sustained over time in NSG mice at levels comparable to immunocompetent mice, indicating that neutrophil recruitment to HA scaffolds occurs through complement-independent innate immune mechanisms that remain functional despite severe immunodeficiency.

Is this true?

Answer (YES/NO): NO